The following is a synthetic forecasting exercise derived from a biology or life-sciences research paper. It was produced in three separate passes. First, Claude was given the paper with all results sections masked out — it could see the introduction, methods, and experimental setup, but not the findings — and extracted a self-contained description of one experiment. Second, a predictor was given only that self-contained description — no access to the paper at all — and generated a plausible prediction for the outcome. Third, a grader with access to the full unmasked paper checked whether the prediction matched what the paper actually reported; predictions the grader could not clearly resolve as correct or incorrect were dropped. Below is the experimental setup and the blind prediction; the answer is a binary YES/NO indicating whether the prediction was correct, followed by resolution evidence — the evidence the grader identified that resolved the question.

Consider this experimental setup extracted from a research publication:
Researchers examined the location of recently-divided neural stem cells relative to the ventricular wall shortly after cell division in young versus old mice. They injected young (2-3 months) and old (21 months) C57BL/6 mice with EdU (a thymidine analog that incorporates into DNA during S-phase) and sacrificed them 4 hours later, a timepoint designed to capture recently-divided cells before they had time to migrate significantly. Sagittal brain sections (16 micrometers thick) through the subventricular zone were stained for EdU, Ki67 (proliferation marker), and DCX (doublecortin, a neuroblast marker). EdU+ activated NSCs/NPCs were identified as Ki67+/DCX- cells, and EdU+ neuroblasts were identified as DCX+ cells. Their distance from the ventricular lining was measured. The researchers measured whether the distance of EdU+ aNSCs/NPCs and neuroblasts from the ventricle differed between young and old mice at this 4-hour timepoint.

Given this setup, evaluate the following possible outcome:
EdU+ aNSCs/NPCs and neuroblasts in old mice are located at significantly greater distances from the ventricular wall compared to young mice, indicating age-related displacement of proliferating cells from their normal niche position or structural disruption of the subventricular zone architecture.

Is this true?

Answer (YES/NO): NO